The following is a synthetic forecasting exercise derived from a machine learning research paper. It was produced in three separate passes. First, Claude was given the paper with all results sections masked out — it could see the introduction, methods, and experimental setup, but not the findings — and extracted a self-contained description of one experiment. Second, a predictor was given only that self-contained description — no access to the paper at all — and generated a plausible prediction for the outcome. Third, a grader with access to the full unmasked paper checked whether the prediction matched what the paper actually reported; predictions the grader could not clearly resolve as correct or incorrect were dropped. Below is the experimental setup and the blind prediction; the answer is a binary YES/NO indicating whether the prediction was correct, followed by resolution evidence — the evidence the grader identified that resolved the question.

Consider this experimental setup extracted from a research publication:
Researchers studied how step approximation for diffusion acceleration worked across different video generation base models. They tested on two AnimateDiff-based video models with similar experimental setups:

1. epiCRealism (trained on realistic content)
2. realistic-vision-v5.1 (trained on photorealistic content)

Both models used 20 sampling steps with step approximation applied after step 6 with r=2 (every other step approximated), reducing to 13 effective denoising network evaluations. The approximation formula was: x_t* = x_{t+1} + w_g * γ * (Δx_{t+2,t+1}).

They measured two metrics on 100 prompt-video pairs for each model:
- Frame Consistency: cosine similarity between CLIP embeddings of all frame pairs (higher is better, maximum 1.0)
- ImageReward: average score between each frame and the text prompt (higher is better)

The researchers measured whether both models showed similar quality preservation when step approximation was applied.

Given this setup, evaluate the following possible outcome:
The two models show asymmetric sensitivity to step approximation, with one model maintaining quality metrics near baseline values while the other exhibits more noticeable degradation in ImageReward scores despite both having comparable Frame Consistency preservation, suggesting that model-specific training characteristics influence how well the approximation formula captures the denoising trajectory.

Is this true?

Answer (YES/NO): NO